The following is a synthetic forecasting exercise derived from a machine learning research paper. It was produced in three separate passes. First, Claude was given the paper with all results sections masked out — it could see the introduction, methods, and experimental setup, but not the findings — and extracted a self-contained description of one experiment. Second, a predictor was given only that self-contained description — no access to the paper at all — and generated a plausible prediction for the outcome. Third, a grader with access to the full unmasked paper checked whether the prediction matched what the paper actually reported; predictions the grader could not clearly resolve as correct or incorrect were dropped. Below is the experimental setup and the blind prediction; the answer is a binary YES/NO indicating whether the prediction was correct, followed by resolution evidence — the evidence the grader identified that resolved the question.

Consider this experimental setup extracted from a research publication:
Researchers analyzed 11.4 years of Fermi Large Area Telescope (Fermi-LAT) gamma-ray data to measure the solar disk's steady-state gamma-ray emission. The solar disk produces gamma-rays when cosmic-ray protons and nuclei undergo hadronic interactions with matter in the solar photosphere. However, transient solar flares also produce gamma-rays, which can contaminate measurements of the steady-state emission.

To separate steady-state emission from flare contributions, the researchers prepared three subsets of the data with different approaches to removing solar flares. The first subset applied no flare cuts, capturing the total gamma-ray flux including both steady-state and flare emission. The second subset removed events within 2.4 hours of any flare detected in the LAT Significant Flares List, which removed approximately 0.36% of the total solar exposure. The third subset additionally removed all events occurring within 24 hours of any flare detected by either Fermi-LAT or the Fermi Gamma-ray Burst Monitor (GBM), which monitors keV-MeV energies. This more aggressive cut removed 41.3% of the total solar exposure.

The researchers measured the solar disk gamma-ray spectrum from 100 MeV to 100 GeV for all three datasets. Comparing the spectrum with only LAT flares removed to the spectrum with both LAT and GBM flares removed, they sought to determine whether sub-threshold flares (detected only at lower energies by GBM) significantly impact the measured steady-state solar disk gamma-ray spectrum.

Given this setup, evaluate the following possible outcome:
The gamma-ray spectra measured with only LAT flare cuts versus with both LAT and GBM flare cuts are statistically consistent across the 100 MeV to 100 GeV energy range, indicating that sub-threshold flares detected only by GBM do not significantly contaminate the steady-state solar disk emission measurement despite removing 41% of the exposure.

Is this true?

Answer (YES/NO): YES